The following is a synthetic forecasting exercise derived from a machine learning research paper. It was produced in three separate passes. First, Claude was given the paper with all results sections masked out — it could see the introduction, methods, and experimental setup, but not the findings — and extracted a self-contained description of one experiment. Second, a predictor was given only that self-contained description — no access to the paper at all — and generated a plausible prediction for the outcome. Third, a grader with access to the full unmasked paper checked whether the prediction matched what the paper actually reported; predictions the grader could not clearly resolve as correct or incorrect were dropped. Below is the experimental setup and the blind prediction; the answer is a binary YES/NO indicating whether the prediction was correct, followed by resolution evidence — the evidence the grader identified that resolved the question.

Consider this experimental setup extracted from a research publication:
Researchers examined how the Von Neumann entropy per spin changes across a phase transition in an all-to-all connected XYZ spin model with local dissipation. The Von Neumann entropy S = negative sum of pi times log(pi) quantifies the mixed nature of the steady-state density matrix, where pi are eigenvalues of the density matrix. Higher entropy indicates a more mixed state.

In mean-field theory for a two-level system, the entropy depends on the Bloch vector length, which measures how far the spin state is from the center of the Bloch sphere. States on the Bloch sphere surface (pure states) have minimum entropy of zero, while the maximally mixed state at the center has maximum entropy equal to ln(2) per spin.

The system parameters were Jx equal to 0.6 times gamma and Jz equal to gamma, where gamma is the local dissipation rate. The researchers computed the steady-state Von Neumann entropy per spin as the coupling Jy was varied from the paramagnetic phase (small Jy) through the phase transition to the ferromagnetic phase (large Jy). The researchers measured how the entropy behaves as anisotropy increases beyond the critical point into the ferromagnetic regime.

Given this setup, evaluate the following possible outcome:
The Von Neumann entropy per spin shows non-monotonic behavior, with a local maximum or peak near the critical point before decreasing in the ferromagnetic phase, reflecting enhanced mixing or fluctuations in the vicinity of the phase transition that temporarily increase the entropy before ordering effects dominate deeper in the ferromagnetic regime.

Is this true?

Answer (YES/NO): YES